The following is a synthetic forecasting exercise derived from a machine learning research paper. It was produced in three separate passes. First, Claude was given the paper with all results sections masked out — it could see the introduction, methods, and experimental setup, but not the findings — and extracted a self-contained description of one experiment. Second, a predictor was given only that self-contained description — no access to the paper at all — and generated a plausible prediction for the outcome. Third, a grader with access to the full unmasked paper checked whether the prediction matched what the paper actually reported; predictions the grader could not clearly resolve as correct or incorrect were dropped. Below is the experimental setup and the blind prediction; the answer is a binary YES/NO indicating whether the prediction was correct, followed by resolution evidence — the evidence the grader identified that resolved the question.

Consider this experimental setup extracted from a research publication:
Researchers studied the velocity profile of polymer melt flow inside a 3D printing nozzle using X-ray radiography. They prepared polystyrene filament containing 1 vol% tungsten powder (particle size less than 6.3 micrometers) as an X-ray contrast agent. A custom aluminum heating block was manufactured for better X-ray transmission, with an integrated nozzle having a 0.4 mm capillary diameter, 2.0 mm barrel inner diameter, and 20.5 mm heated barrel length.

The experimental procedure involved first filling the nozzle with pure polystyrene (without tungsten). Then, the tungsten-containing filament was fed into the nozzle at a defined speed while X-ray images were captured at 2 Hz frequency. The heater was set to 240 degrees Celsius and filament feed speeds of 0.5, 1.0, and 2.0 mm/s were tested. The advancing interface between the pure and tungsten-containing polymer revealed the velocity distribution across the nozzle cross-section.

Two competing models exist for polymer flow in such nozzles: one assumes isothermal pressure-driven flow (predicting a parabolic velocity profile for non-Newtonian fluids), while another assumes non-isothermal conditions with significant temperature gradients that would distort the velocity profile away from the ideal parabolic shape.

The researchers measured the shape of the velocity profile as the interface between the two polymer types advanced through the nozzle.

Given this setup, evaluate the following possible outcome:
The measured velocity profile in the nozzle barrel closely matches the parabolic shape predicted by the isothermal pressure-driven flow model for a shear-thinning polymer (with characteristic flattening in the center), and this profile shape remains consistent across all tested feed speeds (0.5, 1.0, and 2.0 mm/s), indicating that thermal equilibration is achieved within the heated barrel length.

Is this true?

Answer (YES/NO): YES